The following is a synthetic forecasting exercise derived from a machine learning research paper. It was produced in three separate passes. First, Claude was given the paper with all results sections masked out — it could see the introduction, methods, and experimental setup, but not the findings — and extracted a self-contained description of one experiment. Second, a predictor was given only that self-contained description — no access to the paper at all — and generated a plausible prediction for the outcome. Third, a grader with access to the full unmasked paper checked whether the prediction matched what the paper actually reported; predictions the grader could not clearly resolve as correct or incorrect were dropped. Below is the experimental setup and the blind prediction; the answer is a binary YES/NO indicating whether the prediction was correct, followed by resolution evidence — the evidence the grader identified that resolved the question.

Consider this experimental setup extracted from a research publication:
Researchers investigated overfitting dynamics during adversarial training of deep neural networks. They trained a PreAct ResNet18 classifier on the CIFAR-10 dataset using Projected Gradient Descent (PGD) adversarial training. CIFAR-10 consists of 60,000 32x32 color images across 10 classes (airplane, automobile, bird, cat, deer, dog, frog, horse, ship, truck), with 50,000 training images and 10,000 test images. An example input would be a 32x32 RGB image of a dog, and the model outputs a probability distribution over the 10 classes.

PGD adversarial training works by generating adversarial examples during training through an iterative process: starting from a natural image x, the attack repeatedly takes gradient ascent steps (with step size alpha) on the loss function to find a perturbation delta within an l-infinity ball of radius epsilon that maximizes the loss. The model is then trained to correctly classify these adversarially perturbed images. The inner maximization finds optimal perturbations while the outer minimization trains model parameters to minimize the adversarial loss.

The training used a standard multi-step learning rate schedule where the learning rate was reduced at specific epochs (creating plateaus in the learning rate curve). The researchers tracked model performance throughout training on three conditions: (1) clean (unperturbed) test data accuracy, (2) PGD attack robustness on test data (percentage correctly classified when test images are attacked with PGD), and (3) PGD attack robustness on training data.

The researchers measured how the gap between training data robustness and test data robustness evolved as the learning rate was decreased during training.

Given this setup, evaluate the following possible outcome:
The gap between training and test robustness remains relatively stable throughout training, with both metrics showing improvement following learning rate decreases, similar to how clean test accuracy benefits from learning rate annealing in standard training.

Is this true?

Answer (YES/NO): NO